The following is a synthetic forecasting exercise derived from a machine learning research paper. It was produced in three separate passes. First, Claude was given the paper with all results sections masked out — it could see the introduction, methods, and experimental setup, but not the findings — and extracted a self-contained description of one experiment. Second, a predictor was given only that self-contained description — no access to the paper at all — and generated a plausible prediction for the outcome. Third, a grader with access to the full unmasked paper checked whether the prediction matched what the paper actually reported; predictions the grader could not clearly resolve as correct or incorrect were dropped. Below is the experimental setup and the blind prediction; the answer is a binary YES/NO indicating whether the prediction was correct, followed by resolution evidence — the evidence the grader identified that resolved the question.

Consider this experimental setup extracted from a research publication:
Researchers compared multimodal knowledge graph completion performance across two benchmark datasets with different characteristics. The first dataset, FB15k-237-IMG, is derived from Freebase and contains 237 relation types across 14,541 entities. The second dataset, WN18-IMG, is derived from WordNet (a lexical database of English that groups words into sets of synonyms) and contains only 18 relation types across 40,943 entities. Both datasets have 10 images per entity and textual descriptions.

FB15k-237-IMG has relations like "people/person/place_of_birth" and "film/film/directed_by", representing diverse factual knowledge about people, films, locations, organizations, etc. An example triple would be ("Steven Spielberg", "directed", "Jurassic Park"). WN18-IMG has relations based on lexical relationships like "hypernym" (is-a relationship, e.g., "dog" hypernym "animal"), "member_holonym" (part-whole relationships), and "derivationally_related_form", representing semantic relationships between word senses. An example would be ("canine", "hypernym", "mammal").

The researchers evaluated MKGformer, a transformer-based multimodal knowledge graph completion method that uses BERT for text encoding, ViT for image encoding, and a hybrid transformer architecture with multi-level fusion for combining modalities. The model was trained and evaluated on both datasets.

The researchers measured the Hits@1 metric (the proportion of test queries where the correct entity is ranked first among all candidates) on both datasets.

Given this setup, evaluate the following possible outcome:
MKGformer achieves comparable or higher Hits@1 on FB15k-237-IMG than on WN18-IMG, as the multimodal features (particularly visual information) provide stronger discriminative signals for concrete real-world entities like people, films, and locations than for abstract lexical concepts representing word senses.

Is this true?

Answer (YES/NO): NO